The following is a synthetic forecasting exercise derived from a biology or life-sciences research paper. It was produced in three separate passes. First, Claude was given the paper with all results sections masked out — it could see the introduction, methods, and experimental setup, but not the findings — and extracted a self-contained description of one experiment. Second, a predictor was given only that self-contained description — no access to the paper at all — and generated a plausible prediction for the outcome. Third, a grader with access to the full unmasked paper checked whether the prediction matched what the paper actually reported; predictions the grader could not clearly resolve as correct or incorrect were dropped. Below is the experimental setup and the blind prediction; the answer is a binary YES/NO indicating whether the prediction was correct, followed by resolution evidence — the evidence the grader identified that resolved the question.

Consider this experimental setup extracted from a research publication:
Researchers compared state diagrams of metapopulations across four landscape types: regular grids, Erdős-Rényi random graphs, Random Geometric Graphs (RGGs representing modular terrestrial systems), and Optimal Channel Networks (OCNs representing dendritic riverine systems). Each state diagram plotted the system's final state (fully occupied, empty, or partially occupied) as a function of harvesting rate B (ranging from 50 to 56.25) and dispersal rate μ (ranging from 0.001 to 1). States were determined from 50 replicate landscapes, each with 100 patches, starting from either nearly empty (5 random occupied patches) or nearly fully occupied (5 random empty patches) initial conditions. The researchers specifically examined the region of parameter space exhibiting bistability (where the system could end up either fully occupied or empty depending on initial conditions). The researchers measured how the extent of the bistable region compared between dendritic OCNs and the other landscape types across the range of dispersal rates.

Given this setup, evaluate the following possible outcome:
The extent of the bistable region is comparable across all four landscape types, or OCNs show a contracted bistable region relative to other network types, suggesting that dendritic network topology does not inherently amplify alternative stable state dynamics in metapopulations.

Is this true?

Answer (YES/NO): YES